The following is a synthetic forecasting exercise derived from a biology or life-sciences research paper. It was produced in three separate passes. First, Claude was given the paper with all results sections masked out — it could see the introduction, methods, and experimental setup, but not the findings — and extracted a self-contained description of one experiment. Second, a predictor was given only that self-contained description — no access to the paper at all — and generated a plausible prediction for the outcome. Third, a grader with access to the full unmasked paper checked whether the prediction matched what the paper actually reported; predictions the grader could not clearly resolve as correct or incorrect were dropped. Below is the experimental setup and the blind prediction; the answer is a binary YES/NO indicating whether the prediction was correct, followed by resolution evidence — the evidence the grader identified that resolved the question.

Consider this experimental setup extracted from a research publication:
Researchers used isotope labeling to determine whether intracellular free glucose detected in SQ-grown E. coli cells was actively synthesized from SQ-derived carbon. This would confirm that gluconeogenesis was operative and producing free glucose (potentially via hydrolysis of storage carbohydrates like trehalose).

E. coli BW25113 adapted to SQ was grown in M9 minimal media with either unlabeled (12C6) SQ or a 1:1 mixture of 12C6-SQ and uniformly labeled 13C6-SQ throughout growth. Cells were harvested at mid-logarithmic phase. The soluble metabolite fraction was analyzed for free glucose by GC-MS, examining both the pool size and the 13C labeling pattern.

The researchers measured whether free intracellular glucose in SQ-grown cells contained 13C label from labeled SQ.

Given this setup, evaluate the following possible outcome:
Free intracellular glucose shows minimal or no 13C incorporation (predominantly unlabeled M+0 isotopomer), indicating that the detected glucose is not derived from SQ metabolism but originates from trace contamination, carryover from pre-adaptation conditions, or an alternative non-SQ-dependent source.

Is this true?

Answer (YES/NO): NO